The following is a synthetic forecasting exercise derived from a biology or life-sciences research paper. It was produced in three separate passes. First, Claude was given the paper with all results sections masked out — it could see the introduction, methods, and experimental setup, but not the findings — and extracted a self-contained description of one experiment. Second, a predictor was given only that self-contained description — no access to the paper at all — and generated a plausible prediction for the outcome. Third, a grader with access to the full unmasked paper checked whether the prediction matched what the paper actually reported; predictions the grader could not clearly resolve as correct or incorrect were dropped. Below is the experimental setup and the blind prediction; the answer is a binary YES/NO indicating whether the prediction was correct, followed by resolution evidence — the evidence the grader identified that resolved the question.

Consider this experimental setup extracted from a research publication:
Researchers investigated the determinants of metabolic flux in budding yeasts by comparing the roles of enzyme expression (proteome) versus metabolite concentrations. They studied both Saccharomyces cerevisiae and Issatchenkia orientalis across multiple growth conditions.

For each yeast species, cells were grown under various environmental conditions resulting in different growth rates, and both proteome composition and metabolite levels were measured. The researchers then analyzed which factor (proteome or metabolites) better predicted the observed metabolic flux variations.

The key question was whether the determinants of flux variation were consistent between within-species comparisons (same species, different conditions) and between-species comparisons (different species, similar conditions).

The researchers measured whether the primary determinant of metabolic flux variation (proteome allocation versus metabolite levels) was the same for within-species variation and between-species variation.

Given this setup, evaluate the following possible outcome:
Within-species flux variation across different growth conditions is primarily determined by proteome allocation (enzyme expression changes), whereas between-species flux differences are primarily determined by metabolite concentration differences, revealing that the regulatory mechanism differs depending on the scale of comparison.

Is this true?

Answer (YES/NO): NO